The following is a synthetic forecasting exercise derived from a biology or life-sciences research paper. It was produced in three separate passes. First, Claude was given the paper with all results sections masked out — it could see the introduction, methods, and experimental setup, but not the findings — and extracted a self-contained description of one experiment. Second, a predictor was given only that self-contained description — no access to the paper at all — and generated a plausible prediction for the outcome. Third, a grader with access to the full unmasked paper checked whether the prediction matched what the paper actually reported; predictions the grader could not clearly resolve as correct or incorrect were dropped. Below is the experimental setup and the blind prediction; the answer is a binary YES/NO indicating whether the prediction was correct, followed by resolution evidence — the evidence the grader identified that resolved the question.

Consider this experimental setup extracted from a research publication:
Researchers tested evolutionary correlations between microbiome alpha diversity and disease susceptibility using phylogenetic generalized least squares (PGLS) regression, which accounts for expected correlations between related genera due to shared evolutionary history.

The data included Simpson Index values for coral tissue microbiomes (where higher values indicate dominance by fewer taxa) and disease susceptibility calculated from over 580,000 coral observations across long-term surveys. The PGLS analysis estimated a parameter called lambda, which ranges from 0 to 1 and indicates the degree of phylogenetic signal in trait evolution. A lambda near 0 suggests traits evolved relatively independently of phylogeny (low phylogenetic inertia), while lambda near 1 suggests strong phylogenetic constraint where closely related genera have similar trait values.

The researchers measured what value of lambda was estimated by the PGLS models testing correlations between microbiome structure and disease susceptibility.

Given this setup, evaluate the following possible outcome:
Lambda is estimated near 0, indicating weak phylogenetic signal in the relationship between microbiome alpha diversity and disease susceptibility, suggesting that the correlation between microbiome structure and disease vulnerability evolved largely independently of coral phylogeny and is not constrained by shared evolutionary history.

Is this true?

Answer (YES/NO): YES